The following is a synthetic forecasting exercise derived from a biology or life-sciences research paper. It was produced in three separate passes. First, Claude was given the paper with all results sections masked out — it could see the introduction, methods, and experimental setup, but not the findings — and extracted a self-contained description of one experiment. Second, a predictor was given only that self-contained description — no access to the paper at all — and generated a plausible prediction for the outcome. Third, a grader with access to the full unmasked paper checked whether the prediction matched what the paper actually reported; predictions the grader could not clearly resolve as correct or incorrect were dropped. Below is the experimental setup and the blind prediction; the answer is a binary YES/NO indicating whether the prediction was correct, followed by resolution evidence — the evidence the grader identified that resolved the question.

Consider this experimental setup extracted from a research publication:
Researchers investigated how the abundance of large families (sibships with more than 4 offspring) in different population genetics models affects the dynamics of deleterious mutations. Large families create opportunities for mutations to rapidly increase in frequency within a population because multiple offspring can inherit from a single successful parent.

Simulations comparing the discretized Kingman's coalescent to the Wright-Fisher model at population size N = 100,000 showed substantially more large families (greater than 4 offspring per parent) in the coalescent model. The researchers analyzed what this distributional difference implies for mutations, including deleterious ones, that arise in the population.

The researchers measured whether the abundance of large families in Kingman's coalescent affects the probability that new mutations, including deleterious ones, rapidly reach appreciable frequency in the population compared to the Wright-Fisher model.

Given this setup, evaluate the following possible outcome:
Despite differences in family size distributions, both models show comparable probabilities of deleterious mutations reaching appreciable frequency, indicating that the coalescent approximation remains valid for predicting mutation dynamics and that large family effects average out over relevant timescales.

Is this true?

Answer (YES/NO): NO